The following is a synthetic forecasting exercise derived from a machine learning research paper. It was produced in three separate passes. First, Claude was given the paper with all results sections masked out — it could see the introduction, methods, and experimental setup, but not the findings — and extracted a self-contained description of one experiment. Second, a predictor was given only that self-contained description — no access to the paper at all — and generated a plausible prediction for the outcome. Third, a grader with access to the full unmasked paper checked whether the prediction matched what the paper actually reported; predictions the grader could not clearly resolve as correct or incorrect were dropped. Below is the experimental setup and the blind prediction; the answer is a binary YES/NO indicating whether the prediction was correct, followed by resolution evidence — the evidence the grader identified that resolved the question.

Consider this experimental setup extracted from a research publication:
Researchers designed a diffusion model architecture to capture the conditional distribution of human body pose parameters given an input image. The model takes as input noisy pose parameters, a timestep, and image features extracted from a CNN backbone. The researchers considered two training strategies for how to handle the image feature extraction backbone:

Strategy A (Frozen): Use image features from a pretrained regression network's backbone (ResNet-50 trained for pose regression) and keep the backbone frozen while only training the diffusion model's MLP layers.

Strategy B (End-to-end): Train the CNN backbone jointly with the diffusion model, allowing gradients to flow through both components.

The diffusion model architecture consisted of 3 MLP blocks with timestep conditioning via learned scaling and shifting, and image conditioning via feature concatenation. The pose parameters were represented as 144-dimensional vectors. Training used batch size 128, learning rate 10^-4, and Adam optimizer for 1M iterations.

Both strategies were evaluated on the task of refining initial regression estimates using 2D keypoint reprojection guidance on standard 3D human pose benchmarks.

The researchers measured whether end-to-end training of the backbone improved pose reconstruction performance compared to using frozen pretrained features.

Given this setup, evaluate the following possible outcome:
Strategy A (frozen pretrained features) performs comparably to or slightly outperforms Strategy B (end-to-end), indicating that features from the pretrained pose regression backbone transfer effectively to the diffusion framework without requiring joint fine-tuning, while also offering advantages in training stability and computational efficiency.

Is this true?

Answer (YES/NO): YES